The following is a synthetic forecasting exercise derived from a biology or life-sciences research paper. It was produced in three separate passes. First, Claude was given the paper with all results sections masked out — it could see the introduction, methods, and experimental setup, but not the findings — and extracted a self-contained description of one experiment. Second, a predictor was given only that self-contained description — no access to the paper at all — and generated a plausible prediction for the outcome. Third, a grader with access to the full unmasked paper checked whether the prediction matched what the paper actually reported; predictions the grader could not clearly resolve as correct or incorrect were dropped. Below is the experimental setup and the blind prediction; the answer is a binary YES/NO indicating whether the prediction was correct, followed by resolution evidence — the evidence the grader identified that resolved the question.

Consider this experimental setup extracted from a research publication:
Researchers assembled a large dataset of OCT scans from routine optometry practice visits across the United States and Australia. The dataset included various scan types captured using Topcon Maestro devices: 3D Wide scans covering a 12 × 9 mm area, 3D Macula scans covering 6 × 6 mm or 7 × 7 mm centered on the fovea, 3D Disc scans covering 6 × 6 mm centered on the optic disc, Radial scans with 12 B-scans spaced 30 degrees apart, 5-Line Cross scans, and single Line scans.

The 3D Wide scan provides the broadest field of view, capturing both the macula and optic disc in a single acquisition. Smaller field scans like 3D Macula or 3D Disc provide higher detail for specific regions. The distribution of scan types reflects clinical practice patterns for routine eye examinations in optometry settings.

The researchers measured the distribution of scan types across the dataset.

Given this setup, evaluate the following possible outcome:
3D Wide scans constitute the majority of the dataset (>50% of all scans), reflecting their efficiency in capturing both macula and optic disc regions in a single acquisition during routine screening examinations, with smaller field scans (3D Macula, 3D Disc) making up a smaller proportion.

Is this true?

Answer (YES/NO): YES